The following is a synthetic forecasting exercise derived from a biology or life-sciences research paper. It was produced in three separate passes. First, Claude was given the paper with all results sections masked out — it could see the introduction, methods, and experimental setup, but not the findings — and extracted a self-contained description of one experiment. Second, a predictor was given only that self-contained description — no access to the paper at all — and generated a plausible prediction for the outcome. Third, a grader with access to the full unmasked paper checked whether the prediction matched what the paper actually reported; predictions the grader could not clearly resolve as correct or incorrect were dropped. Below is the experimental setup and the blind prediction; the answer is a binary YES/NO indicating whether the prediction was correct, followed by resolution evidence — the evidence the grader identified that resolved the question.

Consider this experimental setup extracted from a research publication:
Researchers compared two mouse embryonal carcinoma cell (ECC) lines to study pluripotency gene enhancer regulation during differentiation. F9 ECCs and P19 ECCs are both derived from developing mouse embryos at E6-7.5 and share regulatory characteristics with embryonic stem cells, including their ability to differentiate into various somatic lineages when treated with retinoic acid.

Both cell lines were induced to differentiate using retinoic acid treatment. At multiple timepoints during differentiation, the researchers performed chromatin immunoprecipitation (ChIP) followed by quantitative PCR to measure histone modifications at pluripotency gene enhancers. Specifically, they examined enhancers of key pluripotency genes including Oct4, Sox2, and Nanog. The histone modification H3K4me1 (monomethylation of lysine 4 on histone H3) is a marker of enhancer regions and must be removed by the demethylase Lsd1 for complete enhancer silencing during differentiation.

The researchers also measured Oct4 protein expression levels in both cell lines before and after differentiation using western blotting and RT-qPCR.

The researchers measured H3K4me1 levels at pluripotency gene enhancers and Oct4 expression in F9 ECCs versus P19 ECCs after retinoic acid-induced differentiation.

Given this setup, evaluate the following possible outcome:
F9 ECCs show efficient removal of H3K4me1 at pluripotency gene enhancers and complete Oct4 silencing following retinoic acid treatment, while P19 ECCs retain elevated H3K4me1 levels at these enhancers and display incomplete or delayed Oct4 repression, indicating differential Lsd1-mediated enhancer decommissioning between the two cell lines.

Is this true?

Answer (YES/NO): NO